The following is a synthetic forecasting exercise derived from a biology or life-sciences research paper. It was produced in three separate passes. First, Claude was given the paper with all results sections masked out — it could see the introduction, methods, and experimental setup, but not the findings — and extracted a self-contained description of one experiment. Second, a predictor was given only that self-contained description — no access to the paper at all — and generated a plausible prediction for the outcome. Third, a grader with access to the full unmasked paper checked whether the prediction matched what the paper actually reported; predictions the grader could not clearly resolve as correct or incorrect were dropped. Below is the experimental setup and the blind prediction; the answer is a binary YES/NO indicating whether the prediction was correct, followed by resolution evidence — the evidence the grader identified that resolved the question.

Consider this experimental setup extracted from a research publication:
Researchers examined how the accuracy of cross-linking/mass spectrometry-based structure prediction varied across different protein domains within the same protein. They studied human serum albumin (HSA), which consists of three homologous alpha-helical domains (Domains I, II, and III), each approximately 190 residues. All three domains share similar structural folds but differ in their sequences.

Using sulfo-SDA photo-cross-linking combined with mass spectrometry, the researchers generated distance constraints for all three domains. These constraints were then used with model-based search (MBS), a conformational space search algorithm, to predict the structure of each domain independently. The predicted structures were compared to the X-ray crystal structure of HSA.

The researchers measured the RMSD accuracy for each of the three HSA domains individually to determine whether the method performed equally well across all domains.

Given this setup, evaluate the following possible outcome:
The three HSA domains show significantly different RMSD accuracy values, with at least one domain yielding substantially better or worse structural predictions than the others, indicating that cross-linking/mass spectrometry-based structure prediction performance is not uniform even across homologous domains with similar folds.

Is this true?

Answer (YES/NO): YES